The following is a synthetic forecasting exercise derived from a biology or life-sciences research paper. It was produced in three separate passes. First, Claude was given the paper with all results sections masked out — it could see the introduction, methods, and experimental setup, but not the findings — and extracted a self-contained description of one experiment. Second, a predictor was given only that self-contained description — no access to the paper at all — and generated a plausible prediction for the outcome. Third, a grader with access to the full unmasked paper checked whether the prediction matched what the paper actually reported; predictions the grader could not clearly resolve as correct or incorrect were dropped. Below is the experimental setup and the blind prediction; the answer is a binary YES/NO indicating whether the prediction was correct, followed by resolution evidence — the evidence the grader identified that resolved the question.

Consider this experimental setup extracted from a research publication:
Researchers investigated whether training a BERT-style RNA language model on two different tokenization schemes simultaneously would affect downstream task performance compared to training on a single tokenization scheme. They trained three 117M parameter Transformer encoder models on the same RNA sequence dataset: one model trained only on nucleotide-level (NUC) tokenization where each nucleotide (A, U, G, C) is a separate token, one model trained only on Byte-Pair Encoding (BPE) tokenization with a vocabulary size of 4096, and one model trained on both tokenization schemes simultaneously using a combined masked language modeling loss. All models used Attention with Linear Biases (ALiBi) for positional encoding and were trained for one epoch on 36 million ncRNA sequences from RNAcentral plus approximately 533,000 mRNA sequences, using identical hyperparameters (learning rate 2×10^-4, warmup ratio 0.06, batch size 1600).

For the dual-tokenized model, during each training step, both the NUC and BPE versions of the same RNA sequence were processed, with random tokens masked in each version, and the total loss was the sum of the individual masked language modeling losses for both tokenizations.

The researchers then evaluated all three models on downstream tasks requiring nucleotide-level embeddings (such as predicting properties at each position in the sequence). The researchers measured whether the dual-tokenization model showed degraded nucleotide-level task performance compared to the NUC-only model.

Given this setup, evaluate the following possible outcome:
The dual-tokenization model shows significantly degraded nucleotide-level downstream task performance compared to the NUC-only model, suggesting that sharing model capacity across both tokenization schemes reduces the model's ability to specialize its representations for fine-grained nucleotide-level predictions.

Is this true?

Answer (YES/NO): NO